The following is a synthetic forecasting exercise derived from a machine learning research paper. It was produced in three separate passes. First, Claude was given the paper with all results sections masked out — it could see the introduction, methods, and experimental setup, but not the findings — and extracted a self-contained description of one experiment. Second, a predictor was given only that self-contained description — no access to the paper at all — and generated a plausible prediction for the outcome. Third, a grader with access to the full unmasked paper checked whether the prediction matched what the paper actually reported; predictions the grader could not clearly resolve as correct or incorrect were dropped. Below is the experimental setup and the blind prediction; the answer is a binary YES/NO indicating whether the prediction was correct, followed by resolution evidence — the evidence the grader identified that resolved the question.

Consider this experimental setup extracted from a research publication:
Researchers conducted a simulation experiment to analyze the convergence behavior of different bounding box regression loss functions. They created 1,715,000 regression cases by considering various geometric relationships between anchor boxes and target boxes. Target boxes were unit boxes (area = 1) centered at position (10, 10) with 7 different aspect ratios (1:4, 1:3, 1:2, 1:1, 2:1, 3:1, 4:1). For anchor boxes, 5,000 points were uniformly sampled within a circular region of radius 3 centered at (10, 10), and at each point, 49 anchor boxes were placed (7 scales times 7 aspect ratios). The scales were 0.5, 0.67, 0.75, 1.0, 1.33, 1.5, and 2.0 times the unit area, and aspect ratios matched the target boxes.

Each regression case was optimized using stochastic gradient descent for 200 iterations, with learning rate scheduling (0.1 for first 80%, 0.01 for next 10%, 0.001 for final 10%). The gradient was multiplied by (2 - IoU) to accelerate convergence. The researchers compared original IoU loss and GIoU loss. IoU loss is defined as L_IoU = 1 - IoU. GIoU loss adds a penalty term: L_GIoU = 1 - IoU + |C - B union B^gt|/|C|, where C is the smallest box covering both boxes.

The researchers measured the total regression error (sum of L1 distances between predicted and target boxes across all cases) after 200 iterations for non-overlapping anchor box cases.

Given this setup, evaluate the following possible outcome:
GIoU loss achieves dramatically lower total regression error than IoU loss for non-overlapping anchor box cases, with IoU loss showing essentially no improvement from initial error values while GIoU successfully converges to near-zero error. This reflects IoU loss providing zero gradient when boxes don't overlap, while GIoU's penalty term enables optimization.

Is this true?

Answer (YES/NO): NO